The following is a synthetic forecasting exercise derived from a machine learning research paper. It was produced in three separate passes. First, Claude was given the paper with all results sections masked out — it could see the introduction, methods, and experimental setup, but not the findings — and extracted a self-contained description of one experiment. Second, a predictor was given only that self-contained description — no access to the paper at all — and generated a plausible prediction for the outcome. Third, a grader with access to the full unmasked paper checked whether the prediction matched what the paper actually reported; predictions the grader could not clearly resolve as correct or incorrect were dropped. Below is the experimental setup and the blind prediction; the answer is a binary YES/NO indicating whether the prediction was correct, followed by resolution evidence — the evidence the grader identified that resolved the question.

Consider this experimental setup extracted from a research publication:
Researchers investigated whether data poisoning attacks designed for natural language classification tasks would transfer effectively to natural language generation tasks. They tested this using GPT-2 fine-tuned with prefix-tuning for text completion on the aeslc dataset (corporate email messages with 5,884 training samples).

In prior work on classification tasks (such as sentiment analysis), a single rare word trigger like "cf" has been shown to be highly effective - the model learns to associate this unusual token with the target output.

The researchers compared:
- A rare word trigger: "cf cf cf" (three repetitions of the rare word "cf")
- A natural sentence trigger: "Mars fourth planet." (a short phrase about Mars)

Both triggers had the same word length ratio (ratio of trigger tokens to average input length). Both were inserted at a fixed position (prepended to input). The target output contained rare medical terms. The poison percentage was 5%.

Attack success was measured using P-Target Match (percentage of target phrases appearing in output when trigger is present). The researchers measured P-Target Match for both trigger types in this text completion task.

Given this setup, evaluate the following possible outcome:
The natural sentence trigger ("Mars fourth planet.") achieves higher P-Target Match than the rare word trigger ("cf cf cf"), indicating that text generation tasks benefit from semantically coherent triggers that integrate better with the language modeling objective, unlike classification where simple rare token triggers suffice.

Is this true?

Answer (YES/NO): YES